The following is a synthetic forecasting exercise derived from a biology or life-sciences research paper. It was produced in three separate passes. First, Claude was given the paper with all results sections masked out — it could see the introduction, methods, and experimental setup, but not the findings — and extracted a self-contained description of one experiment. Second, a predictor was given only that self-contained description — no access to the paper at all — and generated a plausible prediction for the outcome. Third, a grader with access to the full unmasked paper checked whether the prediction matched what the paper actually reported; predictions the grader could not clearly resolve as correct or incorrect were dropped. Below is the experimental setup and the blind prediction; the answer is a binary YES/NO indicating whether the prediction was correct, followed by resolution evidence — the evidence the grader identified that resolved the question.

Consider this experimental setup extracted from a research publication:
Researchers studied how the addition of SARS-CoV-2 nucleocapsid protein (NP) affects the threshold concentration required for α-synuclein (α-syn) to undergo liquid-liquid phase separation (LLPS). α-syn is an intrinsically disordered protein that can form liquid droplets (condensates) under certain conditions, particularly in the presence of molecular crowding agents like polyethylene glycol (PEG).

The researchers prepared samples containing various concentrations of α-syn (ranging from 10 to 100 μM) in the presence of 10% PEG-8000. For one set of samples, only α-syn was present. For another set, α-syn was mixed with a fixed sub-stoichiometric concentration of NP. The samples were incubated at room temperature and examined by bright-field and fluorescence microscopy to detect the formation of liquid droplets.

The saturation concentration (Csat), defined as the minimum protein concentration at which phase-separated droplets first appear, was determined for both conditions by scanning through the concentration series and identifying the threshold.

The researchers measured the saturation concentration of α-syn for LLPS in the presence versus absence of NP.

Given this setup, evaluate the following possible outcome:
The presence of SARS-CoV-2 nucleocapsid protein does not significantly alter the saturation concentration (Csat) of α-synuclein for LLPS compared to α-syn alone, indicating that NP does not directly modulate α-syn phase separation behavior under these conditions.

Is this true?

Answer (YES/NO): NO